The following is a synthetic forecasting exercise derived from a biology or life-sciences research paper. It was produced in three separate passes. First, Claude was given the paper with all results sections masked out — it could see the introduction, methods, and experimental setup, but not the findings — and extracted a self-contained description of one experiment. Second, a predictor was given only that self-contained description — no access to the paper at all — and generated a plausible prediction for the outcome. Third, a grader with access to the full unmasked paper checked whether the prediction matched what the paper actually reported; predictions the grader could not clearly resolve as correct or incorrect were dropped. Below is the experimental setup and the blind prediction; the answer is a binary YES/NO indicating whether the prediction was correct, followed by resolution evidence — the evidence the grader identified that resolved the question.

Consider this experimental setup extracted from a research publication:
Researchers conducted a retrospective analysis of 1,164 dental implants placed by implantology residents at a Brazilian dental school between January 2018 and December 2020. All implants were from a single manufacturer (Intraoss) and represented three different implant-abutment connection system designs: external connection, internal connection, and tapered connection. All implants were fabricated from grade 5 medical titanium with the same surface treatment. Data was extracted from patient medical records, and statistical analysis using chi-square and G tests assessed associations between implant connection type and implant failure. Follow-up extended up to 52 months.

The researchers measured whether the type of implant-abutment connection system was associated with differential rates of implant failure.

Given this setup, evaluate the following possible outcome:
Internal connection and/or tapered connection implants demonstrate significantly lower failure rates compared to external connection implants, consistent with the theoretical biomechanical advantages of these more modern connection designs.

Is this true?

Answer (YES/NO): NO